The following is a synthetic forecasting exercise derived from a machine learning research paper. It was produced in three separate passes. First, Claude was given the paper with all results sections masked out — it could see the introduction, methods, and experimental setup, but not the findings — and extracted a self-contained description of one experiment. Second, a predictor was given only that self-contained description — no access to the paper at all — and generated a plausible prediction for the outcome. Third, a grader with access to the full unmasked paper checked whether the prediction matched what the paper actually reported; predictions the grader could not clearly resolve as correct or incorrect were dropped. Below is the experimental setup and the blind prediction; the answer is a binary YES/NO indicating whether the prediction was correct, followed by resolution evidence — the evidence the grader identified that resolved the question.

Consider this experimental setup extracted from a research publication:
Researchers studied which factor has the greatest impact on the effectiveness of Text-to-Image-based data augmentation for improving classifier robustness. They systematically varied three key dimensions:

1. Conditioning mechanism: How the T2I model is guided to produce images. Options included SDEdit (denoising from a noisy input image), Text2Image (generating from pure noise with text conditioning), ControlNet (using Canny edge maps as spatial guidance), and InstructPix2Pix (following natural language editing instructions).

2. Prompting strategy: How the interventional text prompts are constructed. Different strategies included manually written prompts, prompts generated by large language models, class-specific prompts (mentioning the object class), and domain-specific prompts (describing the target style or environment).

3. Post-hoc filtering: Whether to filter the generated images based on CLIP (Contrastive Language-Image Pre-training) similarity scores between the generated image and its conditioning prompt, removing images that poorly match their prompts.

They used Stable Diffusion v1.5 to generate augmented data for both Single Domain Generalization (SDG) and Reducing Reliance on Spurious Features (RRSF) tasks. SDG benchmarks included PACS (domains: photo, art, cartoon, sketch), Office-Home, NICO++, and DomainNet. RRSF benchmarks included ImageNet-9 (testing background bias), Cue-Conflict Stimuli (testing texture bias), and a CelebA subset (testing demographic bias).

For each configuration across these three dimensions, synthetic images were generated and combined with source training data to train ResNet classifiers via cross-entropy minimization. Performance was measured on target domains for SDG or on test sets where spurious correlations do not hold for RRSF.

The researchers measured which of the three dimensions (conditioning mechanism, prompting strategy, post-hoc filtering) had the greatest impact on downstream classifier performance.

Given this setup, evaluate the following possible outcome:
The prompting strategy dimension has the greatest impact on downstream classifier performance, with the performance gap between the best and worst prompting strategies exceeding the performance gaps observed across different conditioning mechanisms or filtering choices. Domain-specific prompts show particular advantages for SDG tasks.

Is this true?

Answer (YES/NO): NO